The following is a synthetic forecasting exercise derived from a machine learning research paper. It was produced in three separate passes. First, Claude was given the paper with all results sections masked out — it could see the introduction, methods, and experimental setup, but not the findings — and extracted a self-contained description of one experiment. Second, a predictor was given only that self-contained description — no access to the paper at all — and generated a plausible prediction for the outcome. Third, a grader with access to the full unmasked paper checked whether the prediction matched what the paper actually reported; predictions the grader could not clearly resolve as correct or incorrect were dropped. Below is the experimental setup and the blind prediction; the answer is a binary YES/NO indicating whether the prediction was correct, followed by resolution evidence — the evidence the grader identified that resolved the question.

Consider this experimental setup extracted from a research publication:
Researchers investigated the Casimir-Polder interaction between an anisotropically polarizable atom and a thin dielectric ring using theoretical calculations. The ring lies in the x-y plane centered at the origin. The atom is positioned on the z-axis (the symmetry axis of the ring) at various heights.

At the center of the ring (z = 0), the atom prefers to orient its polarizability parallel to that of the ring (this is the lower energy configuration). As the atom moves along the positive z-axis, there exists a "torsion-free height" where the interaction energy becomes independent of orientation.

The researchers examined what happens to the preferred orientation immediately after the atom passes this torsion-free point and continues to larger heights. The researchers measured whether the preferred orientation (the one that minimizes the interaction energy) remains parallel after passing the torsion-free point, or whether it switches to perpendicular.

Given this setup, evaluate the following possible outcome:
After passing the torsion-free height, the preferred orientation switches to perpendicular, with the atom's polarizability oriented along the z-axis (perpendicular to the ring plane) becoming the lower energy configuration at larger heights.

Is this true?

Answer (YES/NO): YES